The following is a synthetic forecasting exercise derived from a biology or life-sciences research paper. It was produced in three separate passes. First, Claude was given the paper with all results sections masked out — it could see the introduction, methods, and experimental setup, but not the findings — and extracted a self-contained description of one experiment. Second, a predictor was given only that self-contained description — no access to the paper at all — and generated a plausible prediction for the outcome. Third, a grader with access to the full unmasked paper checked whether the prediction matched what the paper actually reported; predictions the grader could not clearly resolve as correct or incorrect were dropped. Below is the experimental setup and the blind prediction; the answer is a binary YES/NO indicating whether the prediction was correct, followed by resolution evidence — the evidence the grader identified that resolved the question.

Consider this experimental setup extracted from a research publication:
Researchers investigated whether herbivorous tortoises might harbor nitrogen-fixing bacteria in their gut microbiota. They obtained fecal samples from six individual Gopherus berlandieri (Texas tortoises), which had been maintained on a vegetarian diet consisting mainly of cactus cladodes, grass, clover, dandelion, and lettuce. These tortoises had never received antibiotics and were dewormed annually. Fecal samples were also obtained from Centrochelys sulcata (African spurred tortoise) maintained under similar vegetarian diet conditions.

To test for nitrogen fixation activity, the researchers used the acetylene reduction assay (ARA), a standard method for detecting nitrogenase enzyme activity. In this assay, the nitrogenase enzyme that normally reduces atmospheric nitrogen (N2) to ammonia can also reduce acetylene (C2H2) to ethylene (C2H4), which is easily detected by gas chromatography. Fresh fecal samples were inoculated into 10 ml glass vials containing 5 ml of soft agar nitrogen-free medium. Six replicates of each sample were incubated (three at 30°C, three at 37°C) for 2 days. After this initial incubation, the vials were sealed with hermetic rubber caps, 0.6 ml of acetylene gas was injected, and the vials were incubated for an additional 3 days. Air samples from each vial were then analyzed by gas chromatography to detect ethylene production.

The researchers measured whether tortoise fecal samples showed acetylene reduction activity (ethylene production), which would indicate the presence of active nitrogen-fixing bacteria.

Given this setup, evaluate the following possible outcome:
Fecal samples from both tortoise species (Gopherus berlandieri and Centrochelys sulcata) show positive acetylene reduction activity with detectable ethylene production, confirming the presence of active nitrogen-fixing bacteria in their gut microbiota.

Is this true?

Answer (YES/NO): YES